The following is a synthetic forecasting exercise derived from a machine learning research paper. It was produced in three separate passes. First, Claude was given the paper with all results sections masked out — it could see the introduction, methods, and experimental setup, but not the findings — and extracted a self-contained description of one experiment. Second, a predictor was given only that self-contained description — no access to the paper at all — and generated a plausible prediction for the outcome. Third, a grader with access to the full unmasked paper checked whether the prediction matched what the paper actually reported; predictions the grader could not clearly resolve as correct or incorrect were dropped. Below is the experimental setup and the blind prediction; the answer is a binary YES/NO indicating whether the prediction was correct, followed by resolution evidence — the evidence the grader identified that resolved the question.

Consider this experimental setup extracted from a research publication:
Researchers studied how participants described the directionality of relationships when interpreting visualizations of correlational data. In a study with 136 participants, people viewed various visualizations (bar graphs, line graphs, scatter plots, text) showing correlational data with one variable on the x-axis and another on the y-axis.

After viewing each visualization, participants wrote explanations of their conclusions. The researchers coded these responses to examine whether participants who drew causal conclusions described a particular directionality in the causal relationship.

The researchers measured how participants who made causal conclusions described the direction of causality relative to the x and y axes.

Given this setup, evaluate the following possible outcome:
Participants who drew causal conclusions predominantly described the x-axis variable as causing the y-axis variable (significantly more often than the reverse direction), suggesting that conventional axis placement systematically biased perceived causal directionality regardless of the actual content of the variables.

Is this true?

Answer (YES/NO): YES